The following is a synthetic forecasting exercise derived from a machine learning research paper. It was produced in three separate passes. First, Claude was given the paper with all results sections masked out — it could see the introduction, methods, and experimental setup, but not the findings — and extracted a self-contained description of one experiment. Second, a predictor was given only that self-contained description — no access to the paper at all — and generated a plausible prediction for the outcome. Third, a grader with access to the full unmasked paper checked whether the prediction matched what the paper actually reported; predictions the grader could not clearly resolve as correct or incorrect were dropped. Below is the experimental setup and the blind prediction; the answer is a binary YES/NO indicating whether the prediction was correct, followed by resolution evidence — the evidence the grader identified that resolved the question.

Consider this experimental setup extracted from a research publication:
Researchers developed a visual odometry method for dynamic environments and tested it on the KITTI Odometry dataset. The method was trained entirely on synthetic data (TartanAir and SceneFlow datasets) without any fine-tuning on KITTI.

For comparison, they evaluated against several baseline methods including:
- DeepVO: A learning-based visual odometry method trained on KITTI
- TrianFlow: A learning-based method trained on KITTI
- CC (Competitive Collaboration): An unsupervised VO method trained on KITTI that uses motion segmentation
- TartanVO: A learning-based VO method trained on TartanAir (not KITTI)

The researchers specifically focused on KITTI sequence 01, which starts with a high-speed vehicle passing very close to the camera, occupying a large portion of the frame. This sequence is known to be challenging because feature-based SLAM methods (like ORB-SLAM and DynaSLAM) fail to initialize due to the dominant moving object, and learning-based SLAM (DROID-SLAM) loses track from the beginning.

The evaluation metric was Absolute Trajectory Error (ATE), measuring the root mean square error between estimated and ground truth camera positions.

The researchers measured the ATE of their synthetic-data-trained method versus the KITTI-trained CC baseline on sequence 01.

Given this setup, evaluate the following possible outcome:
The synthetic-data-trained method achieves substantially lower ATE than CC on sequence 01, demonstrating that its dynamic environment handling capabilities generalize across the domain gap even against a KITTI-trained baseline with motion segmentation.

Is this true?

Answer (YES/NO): NO